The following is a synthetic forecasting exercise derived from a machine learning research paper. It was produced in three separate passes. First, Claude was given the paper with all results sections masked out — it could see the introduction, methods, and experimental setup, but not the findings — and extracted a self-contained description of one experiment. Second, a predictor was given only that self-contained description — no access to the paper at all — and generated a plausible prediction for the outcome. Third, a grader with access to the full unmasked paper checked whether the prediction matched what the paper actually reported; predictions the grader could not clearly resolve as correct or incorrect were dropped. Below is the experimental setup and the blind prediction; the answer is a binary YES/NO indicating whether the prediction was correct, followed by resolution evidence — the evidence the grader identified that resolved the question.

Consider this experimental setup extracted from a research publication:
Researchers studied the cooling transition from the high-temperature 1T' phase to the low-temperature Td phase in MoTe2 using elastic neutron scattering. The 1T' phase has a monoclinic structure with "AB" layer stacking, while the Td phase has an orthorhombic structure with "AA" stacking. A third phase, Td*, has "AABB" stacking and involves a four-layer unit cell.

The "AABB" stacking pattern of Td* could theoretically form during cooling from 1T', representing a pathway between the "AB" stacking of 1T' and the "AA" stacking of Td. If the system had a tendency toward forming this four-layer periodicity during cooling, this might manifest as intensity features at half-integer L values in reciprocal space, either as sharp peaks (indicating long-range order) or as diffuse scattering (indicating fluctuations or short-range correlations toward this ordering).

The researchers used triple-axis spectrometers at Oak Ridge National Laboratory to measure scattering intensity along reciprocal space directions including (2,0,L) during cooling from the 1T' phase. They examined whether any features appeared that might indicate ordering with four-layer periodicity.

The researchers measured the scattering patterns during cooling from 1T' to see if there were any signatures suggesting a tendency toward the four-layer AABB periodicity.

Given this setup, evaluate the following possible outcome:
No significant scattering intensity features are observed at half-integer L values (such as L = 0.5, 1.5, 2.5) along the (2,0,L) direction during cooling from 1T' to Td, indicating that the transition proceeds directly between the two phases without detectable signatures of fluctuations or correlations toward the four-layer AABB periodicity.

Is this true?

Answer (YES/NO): NO